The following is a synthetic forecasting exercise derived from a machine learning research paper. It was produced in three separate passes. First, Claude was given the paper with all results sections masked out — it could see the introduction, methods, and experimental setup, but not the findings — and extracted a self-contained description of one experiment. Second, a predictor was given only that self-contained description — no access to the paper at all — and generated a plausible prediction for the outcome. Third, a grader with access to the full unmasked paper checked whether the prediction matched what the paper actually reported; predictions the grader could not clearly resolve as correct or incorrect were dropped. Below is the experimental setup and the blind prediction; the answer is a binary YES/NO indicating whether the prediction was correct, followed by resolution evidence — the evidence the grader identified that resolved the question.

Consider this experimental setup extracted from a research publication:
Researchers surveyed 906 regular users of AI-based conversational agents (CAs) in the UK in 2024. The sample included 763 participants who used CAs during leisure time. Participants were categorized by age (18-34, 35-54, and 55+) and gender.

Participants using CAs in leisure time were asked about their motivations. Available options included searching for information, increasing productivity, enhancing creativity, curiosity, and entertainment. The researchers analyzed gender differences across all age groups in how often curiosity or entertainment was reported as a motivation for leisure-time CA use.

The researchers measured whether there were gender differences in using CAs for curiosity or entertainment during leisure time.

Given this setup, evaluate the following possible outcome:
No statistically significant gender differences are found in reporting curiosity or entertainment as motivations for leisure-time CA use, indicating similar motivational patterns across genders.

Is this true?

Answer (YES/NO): NO